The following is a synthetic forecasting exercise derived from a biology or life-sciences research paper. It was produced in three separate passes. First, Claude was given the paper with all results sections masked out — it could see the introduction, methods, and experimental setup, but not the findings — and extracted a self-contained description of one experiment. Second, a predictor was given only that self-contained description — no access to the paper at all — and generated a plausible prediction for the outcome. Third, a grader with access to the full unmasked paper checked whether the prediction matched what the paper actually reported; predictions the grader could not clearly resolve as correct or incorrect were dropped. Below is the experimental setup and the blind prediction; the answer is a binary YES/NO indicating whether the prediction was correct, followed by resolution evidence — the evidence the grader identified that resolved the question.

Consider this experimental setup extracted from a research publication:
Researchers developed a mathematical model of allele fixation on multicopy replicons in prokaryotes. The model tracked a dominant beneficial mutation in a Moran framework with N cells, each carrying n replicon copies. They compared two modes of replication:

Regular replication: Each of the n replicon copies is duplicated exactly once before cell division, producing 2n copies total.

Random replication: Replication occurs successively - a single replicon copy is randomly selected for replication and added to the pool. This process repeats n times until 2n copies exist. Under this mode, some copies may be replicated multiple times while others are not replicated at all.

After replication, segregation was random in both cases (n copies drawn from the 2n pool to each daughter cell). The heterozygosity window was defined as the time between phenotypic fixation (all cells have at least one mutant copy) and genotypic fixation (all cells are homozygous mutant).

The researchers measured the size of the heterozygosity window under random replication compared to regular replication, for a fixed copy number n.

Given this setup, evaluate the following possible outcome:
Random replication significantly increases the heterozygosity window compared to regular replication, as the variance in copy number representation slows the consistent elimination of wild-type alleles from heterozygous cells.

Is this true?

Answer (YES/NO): NO